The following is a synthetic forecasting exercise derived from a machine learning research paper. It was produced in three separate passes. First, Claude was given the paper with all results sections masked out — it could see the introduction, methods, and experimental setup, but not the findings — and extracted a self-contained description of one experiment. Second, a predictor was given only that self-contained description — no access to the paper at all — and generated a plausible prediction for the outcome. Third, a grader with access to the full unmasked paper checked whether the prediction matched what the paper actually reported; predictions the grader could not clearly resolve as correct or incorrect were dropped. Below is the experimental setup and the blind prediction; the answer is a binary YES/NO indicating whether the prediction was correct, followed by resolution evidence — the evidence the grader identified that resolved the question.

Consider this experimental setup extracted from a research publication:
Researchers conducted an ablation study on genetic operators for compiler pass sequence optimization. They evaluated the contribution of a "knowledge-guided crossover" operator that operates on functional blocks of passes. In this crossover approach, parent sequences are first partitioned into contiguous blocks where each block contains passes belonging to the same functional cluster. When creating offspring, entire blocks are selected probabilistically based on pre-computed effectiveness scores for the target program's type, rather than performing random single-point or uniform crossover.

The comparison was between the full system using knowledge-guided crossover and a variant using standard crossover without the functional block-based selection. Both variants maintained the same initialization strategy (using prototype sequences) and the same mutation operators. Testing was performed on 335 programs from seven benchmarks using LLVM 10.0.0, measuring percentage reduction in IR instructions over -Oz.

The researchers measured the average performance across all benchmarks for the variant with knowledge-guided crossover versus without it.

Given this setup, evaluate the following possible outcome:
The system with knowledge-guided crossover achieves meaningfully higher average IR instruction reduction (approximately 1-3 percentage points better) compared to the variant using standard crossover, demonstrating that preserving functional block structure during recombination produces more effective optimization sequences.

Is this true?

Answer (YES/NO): NO